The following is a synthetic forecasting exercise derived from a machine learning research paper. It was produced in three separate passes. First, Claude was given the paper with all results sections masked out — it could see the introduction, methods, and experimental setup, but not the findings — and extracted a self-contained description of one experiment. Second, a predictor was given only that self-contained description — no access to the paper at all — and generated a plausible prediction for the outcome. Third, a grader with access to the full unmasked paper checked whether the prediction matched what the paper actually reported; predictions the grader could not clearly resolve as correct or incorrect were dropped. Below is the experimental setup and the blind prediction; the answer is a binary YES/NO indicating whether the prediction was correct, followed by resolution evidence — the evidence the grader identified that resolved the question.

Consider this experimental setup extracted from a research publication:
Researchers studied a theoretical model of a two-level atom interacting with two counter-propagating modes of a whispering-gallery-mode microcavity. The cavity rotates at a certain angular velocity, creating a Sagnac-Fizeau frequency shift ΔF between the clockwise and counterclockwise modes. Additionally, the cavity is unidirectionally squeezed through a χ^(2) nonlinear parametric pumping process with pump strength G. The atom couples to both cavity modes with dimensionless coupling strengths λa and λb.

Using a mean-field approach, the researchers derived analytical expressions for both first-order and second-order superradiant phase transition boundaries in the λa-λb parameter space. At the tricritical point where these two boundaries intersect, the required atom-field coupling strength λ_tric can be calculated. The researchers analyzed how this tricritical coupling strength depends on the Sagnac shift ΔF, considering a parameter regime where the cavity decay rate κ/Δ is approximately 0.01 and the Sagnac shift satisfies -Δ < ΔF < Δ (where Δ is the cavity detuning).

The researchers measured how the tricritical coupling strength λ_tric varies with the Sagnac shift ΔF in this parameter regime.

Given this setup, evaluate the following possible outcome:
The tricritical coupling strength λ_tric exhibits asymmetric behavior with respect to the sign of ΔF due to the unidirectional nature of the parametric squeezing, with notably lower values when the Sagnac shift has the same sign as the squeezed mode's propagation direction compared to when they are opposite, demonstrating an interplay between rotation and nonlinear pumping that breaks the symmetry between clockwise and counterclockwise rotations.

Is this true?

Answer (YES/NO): NO